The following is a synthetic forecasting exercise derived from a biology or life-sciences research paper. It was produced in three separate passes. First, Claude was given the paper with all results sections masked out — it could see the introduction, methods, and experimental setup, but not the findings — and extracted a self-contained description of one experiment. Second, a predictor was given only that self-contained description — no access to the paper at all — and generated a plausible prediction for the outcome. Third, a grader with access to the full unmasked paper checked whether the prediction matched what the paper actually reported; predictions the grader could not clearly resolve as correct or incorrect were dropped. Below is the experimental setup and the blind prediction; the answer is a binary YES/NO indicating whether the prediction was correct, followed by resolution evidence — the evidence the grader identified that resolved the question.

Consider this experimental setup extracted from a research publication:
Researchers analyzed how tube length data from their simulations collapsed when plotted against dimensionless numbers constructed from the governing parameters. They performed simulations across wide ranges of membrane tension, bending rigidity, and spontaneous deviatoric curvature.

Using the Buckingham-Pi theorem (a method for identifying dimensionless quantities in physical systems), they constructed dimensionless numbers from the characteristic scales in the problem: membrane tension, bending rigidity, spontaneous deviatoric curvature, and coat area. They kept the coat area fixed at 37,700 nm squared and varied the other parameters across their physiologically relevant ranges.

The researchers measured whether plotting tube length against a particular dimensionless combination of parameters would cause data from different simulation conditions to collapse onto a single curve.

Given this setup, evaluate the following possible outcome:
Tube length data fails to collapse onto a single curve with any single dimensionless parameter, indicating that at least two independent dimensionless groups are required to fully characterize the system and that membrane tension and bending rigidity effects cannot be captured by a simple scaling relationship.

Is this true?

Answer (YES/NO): NO